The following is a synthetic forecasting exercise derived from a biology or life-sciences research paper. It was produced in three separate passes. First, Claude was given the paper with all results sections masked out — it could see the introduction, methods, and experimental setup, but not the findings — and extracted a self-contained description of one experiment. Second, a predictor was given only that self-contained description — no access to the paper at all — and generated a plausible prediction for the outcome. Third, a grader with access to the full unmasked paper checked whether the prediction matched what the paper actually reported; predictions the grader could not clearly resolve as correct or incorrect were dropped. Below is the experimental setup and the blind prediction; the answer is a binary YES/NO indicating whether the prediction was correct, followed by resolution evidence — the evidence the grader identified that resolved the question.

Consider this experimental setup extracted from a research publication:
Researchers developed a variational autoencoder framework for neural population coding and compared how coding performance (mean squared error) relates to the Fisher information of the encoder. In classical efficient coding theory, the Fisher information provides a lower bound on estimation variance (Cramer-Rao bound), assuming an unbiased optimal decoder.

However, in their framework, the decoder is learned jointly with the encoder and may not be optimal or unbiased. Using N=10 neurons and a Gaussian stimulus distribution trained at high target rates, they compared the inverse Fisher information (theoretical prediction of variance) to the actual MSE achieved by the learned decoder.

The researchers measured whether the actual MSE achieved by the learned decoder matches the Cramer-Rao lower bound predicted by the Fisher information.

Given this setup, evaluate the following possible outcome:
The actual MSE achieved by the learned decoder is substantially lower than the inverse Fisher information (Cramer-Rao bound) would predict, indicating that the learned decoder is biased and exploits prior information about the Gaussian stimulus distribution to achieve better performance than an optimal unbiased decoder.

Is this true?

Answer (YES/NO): NO